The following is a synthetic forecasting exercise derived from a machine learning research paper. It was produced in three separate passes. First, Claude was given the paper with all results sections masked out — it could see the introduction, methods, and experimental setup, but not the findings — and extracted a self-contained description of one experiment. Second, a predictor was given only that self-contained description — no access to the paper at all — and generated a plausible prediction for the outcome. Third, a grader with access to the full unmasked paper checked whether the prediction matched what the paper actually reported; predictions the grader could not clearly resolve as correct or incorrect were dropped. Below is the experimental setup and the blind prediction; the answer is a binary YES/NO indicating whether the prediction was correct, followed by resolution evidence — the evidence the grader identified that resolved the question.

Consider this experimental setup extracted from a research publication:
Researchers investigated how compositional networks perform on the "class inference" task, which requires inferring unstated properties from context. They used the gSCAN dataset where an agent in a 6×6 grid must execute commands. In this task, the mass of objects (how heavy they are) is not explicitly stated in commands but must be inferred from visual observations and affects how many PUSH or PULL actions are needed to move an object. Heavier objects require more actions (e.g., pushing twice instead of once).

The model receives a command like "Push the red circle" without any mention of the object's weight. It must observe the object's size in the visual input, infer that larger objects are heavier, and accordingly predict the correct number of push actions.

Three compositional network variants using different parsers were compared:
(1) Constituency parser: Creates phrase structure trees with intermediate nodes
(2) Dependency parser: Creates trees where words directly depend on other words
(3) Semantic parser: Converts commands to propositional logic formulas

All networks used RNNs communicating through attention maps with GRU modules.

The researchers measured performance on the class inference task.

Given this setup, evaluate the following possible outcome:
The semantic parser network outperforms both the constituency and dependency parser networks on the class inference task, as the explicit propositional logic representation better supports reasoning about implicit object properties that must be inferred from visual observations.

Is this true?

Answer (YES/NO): YES